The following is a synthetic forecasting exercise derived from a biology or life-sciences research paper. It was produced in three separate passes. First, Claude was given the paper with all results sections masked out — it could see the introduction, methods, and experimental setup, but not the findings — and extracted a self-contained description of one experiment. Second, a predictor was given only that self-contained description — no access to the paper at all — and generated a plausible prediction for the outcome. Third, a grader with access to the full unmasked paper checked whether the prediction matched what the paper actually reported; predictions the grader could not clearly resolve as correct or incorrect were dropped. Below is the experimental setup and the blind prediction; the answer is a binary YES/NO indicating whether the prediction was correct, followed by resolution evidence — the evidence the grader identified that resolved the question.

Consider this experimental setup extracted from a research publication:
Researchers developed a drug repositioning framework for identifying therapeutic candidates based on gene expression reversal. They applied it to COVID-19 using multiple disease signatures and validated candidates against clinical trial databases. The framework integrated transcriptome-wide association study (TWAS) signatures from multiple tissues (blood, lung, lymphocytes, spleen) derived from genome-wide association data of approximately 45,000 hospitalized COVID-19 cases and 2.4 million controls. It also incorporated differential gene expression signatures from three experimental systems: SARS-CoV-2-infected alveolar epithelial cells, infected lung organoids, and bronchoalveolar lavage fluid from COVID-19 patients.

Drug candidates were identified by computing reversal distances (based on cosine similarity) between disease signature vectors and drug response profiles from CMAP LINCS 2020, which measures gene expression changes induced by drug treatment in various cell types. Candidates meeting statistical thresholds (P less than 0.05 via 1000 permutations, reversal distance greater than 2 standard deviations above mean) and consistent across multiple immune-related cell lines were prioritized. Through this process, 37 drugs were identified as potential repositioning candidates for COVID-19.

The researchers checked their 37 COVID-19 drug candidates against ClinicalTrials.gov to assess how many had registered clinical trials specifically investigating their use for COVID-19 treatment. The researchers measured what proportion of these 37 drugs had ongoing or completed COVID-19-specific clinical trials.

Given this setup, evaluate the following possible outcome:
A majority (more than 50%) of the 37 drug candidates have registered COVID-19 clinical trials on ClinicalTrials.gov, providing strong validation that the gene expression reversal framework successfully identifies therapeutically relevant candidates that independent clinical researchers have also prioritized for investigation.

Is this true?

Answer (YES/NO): NO